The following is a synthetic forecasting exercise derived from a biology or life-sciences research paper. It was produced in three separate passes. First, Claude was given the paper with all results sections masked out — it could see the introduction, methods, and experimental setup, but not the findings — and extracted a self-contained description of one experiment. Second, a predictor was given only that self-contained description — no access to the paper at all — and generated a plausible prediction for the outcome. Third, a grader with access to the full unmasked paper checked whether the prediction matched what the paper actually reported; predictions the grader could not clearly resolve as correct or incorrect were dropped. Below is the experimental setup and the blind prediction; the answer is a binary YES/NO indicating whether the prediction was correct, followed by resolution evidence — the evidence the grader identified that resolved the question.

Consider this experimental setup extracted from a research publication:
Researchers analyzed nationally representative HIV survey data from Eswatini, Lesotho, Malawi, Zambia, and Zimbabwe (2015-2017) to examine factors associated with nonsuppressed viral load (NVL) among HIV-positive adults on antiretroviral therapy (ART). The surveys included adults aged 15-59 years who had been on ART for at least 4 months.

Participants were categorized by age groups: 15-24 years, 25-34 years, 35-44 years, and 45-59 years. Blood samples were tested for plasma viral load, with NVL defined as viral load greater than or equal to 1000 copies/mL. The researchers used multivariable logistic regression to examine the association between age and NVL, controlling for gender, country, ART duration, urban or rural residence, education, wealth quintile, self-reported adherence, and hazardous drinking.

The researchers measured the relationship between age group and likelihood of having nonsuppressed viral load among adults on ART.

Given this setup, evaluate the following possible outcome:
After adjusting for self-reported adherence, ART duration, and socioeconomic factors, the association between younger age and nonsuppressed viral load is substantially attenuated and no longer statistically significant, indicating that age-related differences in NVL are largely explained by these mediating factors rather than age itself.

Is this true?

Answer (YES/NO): NO